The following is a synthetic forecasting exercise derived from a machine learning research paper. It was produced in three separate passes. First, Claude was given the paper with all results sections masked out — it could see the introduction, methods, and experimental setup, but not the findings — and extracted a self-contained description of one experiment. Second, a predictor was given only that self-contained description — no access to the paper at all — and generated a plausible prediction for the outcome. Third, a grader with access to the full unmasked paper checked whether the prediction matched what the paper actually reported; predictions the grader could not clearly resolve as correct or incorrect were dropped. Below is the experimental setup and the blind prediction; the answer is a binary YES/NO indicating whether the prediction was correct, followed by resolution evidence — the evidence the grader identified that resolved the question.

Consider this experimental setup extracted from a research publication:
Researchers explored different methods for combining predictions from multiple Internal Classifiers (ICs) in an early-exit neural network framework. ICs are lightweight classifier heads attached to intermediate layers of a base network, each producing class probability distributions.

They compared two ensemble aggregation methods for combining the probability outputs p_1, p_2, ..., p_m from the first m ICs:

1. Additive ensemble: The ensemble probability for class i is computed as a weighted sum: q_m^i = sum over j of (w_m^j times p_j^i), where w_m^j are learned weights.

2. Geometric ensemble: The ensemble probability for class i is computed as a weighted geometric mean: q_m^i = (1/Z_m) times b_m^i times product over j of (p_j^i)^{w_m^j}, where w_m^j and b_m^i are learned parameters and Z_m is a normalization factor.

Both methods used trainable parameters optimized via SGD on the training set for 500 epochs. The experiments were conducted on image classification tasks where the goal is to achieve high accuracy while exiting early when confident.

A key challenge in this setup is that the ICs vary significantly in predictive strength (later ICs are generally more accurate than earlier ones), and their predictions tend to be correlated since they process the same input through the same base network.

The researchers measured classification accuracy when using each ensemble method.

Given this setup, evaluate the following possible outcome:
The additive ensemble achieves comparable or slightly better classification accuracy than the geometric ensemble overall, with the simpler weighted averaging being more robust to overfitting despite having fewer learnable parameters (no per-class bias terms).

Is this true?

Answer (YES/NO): NO